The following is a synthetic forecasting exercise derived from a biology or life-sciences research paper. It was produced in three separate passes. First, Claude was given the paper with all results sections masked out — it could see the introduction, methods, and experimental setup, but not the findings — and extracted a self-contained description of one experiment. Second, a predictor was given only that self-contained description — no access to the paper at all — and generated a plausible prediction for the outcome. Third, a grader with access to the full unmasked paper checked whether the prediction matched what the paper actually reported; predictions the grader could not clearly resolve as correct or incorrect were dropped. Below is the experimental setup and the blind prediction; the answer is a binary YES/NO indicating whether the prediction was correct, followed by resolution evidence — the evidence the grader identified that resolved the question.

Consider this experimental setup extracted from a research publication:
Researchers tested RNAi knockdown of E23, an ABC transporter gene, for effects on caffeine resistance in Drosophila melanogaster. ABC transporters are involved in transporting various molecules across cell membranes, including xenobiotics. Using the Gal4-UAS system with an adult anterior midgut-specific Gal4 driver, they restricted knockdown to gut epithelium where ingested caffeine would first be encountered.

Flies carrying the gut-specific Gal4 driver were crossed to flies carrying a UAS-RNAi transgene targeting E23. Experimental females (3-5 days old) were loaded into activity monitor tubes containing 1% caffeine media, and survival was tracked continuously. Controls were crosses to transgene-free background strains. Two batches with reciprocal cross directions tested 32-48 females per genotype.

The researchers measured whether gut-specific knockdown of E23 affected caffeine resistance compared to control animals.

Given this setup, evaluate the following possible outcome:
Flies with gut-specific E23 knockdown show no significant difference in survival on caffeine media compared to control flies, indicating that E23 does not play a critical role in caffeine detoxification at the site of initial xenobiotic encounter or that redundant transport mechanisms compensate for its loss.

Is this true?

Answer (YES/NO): NO